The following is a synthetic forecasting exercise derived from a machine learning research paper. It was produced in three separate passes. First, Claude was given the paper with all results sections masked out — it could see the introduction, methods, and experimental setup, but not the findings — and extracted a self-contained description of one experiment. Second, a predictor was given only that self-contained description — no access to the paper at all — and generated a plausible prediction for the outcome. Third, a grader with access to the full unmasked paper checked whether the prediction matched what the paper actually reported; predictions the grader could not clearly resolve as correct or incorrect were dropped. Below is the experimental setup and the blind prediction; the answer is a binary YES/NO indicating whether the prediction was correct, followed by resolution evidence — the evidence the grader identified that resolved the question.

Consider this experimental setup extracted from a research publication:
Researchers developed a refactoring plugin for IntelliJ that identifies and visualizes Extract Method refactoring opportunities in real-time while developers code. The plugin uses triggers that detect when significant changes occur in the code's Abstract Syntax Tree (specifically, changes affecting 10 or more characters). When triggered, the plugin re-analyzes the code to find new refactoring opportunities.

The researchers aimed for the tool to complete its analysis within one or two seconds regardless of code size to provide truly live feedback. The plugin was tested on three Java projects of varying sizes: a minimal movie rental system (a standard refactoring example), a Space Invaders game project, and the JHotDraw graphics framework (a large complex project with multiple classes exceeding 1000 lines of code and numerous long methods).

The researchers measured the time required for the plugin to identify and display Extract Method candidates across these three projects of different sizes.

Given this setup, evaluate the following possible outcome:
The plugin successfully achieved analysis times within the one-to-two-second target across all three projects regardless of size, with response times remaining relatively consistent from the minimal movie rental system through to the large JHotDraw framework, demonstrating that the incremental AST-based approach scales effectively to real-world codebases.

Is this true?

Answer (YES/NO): NO